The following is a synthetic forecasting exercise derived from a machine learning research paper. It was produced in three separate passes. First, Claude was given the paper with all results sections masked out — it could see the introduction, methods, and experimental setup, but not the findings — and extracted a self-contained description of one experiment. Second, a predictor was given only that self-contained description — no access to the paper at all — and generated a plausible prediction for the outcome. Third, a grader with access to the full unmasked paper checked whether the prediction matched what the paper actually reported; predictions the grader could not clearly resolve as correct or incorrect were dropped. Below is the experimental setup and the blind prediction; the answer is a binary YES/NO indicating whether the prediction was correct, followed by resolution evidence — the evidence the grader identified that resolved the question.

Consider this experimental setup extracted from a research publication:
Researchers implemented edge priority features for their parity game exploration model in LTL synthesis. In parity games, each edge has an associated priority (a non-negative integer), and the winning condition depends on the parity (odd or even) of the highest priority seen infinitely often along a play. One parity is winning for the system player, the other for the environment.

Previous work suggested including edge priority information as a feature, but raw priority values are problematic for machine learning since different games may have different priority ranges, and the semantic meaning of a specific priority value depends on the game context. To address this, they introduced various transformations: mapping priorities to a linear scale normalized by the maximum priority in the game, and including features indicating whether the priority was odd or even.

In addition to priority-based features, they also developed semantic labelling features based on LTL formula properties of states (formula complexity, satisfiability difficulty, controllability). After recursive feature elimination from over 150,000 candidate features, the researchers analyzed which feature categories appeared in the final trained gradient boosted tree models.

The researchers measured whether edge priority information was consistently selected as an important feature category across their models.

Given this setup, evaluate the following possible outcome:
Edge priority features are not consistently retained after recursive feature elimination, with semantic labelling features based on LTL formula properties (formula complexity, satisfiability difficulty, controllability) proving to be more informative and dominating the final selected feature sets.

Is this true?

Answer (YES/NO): NO